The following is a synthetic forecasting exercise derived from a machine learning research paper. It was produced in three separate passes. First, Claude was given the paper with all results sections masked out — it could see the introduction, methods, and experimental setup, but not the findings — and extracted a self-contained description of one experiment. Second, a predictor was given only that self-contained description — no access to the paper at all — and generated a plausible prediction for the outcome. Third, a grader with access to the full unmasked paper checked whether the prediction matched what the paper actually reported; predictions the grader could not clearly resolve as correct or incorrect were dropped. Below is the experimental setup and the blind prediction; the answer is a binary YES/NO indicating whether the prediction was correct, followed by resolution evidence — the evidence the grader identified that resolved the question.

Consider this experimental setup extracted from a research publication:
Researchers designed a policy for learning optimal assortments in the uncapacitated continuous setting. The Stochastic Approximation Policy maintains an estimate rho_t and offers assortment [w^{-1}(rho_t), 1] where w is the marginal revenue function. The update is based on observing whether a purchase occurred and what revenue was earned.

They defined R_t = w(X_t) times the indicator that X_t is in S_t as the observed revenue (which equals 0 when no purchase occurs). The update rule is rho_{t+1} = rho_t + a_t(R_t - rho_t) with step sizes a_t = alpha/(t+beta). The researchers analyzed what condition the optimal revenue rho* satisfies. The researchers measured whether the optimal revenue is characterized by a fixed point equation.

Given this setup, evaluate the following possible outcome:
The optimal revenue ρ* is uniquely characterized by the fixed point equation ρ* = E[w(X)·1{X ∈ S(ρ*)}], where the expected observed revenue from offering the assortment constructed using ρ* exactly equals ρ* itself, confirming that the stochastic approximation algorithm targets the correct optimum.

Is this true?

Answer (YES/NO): YES